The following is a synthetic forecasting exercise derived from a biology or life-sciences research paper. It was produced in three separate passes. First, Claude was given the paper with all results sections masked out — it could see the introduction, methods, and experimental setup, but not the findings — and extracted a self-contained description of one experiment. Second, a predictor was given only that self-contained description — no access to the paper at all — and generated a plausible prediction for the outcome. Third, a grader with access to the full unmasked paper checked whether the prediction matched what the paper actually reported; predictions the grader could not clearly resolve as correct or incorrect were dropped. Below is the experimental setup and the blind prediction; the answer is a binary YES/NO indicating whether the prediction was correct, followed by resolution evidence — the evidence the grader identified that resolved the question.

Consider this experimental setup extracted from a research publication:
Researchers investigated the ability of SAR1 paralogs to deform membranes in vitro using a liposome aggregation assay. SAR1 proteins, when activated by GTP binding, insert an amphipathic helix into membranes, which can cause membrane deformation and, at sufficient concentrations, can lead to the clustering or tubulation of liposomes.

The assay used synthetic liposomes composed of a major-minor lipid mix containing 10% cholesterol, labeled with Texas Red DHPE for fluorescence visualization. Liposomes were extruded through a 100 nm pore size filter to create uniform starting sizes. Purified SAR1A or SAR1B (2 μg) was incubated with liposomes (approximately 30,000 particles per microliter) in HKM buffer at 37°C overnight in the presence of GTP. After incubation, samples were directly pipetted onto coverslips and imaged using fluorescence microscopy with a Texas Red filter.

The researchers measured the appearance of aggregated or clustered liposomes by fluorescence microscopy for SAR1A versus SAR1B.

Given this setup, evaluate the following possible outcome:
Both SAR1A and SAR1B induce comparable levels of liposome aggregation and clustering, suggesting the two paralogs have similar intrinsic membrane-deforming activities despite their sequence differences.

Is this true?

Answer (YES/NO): NO